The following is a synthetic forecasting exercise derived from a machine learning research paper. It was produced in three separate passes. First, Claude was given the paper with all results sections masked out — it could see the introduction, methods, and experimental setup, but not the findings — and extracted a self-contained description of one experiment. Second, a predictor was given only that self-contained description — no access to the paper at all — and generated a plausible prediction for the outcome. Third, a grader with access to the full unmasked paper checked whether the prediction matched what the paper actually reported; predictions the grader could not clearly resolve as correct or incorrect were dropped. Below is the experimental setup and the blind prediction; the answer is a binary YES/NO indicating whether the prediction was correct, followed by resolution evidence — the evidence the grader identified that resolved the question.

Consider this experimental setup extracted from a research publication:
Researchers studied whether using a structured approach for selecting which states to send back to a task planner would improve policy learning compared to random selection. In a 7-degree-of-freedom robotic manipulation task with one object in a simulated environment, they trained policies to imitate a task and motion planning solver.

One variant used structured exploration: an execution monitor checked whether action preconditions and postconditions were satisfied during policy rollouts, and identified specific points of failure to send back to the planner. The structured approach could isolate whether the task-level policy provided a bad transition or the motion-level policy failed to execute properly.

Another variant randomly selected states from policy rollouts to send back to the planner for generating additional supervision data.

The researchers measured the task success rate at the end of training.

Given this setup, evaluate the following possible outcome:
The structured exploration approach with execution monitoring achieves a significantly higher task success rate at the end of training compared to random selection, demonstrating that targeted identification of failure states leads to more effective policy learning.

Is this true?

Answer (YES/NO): YES